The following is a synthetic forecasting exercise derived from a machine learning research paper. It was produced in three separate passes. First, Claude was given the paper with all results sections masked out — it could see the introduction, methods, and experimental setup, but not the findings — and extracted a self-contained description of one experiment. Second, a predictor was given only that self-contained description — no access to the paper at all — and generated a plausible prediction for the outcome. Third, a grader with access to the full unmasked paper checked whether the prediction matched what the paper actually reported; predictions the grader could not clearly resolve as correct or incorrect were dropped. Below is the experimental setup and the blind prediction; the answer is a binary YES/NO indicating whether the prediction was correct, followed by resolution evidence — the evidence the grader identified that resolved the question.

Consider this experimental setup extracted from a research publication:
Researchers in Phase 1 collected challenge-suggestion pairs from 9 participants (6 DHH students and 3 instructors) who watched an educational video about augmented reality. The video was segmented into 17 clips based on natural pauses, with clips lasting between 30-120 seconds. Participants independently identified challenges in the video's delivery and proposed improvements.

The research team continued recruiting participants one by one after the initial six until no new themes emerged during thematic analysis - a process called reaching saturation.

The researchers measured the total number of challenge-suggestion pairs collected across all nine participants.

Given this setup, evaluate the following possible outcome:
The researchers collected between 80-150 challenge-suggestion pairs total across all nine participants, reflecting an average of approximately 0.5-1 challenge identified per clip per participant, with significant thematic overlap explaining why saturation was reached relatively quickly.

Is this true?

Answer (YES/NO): YES